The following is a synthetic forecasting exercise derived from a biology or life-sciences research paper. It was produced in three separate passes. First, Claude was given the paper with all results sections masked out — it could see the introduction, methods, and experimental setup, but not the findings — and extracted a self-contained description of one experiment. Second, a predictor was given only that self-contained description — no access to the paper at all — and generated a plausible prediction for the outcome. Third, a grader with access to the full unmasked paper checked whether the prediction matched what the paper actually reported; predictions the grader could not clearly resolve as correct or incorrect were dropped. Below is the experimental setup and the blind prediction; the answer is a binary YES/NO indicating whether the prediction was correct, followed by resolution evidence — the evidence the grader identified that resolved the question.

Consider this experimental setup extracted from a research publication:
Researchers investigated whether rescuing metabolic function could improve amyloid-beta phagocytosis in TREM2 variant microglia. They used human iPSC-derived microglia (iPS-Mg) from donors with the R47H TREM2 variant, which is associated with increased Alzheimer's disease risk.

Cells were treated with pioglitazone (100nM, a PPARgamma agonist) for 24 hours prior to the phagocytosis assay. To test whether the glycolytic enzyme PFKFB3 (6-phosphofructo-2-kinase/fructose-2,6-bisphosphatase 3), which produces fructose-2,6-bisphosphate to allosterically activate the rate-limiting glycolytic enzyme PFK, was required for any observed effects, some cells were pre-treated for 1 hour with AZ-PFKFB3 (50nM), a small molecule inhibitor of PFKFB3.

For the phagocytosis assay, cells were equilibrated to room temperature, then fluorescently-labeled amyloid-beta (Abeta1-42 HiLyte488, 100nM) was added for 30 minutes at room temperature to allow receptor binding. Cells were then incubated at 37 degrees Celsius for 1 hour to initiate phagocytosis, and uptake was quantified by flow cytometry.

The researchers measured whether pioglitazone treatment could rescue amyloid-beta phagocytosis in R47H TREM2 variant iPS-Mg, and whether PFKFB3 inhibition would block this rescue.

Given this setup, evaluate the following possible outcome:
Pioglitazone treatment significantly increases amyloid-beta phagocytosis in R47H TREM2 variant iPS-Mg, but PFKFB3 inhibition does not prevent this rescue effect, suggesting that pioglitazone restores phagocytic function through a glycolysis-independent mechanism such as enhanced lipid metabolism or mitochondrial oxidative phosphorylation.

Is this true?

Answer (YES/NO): NO